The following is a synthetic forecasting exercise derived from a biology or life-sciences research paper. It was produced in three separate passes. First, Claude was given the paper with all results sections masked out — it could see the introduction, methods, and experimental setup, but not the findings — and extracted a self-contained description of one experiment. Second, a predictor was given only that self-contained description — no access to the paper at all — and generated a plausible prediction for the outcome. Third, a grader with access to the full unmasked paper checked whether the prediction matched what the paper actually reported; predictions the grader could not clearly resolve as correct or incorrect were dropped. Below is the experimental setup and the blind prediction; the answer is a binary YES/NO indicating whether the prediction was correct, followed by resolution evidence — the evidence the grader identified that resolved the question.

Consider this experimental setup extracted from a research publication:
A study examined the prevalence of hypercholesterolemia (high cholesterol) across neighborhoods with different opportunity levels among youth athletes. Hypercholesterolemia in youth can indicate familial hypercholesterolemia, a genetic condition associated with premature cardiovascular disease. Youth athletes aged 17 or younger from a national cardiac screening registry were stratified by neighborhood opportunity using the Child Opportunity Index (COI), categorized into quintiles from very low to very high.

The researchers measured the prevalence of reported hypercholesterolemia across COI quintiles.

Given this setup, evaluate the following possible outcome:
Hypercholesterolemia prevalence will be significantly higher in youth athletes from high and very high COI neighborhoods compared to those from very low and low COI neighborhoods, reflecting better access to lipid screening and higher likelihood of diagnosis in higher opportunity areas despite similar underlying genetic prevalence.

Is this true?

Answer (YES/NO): NO